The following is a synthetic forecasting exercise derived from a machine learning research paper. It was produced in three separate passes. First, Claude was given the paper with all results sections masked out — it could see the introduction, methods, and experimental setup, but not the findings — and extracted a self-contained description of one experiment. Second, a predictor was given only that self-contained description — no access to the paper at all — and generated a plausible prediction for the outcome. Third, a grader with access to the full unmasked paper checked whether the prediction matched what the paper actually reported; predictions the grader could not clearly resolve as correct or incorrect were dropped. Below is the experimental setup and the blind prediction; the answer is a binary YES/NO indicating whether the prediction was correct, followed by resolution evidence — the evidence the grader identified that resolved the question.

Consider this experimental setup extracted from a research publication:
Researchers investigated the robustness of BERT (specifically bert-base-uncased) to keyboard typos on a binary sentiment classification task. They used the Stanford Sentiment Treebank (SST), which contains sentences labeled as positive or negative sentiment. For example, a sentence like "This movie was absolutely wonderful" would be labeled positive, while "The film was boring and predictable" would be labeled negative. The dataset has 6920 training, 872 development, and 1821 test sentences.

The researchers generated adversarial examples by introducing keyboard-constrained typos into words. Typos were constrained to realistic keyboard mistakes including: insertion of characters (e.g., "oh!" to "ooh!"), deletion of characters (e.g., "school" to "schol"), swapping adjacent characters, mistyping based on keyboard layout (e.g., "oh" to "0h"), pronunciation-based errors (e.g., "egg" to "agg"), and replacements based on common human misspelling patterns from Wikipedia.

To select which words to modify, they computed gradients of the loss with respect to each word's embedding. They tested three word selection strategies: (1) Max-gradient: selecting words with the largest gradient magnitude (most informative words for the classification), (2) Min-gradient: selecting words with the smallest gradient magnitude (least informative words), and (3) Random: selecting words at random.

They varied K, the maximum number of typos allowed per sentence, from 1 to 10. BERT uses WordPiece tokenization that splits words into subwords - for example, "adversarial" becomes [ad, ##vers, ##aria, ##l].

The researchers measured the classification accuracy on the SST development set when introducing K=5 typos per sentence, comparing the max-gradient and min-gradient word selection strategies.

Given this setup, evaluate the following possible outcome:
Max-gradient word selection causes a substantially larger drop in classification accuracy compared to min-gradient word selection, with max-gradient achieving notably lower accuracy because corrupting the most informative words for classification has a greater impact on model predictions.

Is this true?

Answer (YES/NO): YES